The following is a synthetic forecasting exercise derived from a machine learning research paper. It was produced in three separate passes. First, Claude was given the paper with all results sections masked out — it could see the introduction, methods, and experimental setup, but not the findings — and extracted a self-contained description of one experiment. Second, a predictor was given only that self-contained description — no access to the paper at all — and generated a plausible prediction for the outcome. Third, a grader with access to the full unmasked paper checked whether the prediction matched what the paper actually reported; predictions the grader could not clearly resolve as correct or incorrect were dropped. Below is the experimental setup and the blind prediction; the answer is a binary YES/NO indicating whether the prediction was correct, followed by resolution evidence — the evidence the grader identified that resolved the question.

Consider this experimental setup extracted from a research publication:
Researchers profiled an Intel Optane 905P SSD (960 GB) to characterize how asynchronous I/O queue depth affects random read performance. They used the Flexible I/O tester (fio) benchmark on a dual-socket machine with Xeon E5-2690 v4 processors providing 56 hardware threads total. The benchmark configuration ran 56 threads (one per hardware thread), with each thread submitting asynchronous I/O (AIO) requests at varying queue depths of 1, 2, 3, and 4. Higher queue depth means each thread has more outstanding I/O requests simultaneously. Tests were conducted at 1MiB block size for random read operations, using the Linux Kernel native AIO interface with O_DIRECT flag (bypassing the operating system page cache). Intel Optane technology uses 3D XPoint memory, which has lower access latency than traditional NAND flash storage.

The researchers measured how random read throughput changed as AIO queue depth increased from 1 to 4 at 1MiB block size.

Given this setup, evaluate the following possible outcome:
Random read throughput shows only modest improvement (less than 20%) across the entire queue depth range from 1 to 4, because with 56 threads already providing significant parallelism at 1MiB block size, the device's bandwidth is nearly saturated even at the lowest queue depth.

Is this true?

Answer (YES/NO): NO